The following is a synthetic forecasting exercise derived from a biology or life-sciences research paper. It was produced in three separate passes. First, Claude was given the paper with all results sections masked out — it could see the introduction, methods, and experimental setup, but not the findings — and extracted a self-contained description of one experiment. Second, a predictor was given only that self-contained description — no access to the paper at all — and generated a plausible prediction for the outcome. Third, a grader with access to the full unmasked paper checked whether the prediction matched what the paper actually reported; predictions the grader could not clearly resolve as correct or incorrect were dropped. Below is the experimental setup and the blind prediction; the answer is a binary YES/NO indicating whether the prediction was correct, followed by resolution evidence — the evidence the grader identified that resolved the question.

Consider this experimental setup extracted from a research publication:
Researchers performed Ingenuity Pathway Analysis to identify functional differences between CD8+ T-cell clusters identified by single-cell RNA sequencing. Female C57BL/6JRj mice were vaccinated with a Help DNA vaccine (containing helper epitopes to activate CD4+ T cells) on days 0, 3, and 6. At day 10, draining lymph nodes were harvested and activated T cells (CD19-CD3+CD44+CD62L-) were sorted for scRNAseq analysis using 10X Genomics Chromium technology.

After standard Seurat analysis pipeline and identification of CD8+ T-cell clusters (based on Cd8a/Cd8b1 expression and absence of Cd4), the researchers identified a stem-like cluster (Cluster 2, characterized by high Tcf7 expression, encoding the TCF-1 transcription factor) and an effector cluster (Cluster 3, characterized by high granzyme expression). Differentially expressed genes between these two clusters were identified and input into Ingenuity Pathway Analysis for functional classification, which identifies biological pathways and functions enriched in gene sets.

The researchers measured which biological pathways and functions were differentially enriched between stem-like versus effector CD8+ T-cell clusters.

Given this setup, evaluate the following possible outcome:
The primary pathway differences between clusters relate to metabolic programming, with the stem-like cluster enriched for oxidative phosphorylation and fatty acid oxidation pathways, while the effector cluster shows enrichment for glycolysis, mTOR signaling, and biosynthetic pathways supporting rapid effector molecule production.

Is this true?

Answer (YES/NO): NO